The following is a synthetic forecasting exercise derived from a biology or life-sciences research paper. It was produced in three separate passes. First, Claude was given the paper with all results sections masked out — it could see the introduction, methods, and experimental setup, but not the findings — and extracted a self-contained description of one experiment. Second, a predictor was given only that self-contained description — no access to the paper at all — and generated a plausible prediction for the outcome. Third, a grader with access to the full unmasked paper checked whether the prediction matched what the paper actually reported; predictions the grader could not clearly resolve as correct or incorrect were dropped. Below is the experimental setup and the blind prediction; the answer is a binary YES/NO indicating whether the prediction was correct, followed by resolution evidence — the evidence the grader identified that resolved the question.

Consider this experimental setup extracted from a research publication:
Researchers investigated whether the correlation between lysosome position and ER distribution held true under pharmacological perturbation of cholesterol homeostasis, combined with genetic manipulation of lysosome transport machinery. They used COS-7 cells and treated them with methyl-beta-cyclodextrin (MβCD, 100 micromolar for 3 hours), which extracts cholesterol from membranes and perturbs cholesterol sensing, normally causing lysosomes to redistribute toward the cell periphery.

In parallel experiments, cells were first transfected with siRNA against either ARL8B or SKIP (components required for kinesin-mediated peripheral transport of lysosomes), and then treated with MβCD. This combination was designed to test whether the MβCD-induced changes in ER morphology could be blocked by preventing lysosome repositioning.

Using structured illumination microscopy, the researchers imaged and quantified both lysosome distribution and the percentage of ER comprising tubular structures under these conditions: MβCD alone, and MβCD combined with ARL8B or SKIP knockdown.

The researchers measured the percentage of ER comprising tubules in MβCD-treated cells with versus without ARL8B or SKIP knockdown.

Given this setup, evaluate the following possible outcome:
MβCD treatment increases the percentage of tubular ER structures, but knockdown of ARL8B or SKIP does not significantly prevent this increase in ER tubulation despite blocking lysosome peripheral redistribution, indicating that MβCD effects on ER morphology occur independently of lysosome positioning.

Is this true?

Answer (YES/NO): NO